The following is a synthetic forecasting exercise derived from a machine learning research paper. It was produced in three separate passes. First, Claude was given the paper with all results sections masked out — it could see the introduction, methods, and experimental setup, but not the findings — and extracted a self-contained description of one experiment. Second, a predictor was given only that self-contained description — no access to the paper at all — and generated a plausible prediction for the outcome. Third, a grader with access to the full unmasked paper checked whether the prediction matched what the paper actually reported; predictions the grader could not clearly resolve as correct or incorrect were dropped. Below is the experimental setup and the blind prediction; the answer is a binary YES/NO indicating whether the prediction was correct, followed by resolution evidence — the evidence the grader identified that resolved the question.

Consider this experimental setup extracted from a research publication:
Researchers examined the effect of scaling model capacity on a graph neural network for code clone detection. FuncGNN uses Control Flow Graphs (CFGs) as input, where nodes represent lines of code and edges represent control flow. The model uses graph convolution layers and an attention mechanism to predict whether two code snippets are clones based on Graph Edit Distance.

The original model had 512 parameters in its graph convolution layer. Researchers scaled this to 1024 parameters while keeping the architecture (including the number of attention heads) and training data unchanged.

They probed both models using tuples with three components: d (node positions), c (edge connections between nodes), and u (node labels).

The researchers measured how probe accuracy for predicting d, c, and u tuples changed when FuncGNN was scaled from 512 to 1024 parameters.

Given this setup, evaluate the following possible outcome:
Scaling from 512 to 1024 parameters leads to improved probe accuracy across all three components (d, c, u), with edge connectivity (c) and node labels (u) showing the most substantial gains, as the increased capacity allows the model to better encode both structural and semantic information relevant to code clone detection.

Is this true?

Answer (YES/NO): NO